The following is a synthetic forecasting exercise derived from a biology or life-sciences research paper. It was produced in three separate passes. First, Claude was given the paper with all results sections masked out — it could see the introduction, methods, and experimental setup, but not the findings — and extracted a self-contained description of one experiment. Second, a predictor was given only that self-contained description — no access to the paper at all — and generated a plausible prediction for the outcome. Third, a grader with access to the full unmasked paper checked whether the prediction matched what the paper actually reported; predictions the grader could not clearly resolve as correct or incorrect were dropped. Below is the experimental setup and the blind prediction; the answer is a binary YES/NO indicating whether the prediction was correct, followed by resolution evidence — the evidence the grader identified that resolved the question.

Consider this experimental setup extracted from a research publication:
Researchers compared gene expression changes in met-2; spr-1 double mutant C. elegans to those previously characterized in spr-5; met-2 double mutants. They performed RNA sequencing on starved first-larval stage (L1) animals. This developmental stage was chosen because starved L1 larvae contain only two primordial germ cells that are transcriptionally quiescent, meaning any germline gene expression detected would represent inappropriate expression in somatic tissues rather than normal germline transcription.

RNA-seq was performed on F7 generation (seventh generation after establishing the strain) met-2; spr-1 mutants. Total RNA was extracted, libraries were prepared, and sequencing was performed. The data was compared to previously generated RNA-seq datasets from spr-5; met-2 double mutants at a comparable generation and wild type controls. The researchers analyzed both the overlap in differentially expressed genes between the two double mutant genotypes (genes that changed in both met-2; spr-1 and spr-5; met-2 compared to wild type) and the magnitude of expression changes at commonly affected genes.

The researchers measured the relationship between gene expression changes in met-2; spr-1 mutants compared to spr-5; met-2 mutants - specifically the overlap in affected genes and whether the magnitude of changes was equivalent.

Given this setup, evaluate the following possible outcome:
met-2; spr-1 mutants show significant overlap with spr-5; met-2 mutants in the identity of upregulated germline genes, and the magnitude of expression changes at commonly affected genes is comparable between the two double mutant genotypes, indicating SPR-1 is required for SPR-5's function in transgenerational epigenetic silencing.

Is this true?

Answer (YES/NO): NO